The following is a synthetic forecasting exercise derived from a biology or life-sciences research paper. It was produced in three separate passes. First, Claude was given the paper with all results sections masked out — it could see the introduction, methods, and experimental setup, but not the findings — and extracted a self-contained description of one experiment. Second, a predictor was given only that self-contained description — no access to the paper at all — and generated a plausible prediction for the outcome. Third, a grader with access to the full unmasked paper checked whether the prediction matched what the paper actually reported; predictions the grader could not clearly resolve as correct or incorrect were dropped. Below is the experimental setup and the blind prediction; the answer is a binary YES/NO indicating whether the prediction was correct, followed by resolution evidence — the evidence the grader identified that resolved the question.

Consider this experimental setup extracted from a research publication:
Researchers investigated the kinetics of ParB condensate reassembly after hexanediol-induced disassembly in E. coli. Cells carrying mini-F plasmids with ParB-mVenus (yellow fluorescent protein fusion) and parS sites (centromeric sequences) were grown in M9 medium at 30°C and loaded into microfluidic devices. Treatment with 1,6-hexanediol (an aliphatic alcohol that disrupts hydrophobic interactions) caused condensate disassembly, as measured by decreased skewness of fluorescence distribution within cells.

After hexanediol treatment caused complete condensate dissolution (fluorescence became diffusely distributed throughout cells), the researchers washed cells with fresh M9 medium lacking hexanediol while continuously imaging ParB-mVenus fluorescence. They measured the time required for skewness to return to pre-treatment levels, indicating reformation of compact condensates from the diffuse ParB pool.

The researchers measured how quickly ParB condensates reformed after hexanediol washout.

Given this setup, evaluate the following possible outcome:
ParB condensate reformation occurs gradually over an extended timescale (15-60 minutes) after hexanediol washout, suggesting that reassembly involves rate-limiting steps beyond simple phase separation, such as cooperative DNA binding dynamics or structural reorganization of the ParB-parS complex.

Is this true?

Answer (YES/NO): NO